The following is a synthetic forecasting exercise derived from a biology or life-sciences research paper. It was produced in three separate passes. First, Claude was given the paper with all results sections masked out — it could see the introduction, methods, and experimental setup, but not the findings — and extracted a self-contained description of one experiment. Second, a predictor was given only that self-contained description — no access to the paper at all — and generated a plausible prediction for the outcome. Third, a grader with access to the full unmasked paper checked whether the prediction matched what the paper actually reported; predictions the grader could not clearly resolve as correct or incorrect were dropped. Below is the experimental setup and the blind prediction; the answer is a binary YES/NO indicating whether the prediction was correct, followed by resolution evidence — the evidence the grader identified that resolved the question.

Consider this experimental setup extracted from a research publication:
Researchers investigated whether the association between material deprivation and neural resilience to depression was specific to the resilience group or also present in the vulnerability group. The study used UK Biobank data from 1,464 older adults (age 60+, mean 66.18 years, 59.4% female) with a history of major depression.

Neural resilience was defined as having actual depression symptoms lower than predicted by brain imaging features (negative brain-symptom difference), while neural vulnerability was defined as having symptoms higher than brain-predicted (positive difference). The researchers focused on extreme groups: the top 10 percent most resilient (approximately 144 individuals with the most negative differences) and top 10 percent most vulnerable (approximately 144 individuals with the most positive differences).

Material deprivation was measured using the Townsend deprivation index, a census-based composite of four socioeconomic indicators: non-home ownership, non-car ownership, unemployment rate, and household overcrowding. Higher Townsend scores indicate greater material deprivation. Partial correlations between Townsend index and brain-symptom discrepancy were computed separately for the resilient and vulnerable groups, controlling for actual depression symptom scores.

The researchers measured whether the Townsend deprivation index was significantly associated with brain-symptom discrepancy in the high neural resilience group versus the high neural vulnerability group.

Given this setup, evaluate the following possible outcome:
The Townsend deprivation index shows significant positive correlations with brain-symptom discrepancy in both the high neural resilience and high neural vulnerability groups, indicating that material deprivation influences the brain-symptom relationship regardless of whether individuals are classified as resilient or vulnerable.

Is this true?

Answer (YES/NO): NO